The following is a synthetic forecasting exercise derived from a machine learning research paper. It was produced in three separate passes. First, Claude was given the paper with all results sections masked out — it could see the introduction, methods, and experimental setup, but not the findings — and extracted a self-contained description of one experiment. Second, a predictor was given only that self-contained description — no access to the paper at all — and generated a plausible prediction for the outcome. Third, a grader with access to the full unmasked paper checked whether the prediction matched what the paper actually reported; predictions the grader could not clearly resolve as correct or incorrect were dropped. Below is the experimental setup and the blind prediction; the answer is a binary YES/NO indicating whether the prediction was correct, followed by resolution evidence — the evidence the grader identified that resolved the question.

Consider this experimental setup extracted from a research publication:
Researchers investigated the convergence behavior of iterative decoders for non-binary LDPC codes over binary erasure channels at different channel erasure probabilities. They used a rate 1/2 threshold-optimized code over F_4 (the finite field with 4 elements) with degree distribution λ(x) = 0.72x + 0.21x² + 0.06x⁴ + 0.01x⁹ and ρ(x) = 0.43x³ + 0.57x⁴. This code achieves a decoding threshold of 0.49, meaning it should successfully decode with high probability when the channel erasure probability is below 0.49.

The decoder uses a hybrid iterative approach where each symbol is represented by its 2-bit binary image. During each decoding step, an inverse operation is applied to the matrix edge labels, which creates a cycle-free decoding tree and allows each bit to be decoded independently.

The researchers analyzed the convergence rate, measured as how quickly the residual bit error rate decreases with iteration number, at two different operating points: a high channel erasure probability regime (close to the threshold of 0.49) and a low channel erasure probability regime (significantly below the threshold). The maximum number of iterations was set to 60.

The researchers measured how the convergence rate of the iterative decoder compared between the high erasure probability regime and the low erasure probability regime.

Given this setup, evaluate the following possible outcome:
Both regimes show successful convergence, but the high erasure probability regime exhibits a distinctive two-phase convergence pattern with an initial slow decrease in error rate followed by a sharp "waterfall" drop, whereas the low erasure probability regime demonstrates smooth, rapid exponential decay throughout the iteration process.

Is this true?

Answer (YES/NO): NO